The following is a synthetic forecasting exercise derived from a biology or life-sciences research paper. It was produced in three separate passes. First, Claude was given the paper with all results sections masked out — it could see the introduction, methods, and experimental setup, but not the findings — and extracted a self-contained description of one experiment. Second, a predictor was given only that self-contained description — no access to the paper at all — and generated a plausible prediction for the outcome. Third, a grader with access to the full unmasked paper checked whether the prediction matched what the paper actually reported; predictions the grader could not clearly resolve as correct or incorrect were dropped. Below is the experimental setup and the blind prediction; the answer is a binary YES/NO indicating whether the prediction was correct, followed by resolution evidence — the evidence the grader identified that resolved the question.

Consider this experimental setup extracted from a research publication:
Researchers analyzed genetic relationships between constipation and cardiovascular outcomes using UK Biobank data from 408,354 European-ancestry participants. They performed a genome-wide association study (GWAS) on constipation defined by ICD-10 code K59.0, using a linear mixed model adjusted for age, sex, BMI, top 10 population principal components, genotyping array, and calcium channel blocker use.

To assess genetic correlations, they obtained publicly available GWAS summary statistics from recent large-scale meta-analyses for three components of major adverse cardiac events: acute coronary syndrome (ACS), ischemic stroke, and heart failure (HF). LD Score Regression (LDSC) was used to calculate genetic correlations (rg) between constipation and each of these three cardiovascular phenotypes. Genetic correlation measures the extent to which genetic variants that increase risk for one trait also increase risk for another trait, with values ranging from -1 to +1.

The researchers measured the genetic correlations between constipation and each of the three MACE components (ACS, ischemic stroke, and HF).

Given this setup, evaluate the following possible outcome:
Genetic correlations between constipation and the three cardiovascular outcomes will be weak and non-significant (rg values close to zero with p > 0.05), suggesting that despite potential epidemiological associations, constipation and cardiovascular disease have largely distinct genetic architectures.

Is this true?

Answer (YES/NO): NO